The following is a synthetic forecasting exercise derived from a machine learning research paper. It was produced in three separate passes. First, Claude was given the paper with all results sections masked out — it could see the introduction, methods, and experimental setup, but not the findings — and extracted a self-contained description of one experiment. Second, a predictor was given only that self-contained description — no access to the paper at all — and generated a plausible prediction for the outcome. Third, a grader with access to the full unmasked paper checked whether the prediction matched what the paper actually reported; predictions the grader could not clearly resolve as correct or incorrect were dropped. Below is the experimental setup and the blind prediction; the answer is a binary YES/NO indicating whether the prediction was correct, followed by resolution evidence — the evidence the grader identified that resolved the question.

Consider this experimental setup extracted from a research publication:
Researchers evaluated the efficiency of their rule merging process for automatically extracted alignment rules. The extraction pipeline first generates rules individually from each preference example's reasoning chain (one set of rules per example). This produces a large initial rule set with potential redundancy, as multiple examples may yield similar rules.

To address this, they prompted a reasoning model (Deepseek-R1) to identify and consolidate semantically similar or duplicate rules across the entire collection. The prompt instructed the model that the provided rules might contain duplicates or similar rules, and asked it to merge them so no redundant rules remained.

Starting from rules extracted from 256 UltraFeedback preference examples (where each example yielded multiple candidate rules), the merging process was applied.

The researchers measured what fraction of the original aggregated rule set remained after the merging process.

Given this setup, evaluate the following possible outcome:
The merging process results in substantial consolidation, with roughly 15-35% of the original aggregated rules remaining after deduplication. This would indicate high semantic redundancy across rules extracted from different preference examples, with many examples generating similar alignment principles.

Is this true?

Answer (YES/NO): NO